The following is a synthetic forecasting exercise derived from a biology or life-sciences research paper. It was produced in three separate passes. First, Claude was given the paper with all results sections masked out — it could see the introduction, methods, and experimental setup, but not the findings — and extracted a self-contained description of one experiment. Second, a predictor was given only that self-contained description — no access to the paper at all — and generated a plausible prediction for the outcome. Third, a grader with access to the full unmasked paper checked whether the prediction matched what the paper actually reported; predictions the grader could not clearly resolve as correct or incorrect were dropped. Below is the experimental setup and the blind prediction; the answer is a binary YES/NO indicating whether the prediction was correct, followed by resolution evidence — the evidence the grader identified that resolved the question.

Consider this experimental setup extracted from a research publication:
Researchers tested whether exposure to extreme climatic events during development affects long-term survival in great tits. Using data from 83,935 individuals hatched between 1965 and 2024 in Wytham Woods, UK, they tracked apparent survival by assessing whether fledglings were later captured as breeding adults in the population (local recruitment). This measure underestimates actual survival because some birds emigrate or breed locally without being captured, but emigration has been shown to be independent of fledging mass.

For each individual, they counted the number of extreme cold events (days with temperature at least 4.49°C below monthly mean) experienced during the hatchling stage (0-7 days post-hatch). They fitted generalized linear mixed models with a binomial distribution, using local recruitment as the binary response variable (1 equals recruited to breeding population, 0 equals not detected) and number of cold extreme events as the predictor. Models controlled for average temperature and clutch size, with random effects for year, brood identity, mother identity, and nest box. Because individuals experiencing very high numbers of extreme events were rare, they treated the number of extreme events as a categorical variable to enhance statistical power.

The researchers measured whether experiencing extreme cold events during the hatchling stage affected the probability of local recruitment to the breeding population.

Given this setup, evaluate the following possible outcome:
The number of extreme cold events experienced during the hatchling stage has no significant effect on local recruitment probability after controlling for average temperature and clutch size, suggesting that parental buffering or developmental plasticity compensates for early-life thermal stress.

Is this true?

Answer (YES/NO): NO